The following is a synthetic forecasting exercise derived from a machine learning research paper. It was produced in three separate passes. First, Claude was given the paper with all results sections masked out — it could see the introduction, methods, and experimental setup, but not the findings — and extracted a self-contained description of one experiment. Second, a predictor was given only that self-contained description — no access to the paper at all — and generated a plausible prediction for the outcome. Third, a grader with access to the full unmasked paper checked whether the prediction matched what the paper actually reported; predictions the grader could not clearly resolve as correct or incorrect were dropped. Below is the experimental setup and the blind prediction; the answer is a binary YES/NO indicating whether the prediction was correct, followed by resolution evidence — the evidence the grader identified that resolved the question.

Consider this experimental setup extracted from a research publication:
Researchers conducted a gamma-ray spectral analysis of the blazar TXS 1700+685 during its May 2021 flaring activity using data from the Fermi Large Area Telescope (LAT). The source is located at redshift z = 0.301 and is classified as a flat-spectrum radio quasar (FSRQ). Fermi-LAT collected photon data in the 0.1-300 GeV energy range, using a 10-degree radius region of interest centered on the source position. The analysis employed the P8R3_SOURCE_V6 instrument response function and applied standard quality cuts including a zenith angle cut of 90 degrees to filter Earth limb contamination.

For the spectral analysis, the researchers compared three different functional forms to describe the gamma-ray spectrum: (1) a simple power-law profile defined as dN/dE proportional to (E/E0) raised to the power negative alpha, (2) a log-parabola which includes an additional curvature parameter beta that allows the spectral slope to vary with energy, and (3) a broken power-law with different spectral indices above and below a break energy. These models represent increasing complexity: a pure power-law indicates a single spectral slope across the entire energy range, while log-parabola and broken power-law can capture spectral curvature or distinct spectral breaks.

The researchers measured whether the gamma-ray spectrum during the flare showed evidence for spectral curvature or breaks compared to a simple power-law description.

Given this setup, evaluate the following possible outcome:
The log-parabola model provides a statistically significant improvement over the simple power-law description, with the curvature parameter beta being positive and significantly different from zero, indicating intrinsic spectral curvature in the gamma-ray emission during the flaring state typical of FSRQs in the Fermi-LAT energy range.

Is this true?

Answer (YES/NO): YES